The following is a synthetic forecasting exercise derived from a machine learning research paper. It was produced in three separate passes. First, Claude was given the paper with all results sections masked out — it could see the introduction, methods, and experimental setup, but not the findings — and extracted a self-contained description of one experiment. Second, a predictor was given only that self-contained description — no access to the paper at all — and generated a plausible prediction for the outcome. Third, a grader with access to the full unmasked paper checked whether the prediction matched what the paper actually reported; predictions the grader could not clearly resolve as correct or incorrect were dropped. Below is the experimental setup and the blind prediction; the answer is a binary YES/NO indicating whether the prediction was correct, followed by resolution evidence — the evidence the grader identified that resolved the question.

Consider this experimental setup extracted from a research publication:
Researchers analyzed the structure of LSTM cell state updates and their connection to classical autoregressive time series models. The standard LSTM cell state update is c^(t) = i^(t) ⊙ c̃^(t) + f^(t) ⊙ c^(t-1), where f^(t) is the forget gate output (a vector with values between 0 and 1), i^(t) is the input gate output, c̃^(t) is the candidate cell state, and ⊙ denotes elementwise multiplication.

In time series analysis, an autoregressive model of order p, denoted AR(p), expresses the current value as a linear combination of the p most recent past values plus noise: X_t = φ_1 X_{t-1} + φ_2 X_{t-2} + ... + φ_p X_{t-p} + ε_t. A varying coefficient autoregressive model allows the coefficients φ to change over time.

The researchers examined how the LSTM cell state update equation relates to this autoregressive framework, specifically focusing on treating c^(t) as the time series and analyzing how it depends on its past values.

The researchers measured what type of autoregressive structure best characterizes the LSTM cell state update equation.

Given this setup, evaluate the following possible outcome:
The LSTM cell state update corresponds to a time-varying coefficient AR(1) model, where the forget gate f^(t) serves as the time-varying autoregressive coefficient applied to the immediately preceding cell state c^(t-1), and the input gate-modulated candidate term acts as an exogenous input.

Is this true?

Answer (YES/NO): YES